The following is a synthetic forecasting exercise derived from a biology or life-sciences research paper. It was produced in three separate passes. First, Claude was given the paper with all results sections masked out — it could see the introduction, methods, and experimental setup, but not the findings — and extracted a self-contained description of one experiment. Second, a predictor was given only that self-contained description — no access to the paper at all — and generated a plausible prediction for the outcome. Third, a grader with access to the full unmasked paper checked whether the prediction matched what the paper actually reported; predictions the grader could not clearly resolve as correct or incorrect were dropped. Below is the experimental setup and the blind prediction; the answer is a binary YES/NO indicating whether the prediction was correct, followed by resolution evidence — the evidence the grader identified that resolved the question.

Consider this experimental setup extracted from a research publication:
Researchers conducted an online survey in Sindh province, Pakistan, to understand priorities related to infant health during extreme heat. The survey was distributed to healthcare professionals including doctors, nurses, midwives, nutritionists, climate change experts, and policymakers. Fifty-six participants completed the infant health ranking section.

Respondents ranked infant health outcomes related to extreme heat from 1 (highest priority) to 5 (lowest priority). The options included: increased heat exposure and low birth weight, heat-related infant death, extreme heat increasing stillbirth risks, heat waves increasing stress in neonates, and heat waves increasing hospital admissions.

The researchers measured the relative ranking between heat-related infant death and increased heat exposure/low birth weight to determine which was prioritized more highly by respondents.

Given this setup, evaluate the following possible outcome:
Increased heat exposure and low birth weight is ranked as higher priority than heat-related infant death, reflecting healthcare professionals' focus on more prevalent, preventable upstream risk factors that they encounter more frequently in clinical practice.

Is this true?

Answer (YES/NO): YES